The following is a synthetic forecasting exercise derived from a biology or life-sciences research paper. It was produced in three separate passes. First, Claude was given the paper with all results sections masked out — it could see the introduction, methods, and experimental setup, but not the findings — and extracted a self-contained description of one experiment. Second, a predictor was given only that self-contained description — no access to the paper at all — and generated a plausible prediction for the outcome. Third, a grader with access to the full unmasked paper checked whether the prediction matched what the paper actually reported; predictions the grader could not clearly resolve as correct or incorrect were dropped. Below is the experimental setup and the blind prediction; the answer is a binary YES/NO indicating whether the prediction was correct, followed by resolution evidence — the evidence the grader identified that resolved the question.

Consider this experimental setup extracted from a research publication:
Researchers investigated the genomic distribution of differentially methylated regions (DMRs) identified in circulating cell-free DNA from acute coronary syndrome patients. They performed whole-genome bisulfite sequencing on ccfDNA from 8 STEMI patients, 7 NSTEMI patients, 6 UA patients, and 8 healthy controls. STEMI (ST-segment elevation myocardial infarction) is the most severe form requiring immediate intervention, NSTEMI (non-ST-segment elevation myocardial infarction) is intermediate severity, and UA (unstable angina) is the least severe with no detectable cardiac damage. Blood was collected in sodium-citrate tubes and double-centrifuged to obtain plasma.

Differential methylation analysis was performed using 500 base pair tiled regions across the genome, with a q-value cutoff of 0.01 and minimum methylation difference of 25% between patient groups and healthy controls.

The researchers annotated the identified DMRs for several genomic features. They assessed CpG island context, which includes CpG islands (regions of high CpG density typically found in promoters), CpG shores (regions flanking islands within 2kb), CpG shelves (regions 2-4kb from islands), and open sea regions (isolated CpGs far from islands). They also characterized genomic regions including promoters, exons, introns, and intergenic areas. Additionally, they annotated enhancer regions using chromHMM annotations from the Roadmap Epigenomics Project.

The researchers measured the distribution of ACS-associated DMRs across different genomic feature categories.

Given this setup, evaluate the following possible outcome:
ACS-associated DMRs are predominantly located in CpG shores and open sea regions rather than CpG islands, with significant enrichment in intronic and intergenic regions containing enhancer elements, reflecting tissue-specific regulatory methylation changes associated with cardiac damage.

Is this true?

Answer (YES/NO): NO